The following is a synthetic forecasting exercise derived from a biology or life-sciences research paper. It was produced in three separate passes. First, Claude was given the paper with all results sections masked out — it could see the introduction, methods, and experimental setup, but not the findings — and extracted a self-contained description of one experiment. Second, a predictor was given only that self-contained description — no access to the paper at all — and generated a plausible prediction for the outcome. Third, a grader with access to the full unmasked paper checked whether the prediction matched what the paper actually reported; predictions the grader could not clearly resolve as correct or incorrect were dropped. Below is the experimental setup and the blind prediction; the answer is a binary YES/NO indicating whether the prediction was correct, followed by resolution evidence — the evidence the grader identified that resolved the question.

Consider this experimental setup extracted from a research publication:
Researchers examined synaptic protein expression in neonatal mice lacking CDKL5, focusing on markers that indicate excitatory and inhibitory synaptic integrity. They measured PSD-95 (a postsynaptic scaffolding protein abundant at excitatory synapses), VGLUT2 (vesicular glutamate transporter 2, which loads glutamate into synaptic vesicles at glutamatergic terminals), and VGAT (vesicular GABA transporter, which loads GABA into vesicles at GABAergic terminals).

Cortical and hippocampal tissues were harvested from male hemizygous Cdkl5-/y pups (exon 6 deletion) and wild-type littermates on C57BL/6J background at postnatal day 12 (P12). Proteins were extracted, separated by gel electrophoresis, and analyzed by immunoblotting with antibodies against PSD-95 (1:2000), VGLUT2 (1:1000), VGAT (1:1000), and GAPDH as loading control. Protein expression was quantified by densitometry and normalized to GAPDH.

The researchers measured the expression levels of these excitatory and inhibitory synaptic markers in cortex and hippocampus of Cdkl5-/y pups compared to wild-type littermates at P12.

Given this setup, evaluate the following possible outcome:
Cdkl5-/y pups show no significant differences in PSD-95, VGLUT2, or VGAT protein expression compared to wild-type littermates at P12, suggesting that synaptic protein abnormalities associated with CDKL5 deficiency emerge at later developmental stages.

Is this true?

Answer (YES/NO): NO